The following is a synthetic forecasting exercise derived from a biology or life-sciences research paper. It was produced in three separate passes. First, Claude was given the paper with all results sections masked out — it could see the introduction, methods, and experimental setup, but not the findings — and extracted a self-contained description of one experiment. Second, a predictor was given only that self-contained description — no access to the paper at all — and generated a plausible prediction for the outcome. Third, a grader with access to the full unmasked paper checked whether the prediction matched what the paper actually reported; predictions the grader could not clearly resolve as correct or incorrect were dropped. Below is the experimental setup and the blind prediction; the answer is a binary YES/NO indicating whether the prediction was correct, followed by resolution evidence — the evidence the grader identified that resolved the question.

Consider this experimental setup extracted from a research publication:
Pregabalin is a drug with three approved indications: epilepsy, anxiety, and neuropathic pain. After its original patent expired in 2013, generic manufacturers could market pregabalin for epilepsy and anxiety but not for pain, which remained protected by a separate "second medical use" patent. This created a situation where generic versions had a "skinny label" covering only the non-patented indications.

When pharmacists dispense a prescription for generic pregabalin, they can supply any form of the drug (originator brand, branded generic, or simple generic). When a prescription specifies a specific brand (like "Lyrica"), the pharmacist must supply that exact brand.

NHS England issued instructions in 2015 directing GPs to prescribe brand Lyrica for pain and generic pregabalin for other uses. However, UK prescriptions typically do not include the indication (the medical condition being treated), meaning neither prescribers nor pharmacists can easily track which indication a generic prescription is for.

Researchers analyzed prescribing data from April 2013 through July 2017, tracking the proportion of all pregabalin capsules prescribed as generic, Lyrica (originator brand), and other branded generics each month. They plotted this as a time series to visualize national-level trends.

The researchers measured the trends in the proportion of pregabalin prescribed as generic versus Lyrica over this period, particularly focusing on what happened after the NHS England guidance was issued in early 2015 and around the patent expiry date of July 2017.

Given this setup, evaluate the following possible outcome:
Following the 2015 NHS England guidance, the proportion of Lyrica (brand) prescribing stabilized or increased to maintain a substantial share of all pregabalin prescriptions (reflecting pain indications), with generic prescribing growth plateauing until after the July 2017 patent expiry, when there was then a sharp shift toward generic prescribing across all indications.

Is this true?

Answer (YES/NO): NO